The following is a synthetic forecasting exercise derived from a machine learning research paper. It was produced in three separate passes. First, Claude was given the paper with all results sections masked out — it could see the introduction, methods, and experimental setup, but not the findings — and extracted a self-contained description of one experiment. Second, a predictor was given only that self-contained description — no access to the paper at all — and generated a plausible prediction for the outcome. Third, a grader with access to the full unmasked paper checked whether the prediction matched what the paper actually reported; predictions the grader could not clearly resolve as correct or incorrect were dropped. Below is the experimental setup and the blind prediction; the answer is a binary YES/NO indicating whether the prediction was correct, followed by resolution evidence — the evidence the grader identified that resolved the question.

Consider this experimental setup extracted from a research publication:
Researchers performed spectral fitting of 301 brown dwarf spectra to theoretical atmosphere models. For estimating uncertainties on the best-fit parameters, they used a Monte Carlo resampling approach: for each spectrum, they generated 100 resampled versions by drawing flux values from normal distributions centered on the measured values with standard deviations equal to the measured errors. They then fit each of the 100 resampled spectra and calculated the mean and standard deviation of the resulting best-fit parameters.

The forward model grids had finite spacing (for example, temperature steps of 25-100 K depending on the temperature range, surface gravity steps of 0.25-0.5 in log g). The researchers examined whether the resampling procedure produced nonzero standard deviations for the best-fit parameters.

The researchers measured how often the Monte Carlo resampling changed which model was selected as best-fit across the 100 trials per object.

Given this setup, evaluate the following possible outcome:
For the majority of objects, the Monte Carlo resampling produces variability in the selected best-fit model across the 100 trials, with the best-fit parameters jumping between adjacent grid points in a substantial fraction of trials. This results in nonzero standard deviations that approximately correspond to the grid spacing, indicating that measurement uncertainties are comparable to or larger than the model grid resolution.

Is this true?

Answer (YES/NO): NO